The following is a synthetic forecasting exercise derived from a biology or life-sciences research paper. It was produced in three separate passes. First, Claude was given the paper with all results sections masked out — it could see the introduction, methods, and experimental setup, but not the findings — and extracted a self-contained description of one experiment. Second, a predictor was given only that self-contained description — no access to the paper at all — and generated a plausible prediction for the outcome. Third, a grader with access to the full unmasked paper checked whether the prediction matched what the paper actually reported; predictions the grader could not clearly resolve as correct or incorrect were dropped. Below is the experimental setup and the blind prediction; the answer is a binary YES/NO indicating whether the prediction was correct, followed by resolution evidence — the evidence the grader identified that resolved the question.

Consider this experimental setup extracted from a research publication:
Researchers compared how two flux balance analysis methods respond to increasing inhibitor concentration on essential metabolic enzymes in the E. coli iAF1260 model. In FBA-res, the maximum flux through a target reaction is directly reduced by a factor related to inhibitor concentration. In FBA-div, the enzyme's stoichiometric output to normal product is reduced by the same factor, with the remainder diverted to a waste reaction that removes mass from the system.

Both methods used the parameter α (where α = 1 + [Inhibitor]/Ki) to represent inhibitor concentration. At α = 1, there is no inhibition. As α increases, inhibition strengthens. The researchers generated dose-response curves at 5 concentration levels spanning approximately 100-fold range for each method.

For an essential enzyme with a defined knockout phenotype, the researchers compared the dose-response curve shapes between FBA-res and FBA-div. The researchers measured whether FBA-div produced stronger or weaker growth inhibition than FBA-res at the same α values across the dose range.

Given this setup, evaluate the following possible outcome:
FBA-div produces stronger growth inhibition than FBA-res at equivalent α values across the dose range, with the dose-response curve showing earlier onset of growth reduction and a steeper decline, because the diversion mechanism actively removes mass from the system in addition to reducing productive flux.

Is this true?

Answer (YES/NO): YES